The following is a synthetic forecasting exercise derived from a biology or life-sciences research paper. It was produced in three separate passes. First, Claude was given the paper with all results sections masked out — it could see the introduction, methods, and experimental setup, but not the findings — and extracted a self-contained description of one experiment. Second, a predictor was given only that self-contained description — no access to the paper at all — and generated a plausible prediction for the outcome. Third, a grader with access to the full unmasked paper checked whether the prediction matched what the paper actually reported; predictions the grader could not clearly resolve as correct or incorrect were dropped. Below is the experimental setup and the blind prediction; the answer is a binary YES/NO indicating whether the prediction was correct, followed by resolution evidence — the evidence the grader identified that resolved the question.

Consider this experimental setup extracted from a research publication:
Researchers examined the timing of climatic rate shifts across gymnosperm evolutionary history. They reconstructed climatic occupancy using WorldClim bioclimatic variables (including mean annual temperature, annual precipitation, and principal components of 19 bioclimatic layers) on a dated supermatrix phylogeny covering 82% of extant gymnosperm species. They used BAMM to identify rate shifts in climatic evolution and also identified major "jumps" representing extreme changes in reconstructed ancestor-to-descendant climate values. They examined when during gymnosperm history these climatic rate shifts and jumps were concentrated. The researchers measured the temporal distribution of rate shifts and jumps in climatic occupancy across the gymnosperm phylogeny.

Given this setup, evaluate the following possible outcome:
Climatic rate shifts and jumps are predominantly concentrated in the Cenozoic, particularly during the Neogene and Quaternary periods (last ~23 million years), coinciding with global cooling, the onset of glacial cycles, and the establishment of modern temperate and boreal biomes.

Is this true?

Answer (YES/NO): YES